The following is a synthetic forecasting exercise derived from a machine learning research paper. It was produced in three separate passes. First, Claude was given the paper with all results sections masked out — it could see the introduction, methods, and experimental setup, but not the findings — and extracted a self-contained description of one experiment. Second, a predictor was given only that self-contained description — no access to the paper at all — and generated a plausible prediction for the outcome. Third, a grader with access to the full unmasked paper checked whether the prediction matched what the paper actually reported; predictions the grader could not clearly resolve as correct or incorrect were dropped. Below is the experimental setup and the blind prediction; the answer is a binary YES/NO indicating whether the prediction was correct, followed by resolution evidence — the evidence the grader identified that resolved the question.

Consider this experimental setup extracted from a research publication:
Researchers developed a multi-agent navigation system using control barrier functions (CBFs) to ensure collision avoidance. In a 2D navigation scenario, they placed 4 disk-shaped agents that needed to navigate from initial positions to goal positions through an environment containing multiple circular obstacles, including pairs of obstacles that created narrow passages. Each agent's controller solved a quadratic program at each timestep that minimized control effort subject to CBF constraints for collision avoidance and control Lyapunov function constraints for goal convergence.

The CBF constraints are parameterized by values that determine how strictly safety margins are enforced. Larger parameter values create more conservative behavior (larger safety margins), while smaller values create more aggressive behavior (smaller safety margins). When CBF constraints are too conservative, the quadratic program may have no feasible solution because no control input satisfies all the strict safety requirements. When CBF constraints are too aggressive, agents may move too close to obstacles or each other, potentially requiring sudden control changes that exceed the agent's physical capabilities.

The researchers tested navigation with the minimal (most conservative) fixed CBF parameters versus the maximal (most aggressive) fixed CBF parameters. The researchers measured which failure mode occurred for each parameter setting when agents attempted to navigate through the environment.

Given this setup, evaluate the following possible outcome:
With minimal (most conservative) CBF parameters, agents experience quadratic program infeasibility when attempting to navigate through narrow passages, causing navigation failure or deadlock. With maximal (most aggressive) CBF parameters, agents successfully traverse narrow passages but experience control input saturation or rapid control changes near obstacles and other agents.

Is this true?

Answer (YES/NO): NO